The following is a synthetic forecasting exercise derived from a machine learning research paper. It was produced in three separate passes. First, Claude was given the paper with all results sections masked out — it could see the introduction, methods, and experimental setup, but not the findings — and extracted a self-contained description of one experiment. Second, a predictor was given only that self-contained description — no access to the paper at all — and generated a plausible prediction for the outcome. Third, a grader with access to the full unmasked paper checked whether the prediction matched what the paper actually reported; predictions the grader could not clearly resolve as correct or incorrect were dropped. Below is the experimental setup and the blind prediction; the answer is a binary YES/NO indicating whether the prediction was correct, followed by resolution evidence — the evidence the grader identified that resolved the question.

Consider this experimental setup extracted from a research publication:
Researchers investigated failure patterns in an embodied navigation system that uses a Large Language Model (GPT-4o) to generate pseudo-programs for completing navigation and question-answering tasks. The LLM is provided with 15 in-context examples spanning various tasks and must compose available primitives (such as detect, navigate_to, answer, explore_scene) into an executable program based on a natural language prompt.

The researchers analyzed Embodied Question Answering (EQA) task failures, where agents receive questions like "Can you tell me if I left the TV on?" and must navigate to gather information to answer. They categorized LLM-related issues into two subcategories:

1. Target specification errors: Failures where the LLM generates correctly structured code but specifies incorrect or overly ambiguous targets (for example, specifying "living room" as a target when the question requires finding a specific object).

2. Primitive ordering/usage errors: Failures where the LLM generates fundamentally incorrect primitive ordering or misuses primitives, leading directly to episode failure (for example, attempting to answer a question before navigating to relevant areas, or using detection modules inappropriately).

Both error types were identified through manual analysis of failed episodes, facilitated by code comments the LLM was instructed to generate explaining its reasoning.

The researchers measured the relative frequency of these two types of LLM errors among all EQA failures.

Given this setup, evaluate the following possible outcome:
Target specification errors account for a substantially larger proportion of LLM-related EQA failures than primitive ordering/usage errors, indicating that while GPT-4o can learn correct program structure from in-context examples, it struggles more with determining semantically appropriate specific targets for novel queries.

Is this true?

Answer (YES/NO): NO